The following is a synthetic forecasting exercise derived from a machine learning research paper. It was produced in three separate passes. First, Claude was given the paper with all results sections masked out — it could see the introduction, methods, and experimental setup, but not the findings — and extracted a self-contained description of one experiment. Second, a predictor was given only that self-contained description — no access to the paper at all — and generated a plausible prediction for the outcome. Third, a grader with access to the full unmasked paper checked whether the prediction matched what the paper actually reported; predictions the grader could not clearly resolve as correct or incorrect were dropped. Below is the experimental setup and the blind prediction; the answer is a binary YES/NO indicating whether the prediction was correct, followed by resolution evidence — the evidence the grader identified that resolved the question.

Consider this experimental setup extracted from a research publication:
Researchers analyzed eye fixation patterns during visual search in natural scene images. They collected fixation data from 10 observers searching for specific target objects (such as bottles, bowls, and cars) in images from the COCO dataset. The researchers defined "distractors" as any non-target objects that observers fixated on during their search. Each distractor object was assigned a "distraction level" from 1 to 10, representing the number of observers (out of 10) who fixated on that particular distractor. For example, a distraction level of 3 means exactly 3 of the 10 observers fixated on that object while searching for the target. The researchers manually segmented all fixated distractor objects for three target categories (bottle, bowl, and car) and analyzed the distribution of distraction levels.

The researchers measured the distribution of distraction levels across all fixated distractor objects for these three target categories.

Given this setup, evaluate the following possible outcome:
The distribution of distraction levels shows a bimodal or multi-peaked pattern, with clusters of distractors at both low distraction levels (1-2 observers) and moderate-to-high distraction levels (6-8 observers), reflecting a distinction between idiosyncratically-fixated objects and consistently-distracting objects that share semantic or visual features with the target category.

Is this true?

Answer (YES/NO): NO